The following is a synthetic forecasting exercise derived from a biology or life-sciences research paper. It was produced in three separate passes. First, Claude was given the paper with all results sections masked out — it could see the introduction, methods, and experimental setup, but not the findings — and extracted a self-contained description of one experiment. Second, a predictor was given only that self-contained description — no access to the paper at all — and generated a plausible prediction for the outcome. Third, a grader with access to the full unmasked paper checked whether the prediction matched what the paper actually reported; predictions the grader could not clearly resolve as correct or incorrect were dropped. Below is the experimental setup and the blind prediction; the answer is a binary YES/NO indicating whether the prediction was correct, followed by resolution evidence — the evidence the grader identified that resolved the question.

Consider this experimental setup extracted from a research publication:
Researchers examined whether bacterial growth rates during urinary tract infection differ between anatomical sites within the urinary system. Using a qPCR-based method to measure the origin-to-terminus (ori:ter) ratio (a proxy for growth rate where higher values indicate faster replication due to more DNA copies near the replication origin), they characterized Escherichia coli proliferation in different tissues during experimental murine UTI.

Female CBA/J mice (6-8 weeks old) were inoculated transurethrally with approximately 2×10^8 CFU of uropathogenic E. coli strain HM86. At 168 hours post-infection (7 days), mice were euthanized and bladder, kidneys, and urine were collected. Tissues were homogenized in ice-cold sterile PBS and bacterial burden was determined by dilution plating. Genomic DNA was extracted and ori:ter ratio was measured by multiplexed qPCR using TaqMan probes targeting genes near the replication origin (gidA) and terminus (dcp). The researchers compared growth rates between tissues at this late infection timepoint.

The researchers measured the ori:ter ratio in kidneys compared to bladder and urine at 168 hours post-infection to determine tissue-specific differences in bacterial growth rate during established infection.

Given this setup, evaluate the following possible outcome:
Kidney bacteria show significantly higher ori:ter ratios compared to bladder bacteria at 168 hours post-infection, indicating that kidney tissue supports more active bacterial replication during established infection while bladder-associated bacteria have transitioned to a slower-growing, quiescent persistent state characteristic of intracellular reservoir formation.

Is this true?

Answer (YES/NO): YES